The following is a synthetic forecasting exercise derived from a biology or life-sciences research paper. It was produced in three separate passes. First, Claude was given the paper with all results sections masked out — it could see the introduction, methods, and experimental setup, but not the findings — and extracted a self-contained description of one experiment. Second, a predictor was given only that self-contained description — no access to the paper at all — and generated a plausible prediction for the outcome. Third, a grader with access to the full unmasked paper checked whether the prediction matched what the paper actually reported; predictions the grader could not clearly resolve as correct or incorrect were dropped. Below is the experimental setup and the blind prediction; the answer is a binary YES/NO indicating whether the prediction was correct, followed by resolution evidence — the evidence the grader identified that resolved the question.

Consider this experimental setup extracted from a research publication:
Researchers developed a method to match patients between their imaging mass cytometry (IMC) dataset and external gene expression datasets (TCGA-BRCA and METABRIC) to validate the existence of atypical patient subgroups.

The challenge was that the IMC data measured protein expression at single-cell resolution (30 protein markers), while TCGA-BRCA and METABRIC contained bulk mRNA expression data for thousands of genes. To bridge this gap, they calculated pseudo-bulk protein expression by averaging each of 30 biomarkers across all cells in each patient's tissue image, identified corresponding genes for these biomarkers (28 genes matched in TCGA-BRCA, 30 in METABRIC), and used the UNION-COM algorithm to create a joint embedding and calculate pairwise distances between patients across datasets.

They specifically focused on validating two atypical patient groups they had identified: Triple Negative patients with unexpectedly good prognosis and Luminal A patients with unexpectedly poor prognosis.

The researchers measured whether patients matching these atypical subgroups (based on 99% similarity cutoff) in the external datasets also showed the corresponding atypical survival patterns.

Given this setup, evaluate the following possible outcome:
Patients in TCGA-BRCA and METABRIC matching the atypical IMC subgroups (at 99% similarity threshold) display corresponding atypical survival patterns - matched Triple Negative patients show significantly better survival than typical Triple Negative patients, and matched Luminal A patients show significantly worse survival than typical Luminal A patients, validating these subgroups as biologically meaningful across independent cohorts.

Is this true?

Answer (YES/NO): YES